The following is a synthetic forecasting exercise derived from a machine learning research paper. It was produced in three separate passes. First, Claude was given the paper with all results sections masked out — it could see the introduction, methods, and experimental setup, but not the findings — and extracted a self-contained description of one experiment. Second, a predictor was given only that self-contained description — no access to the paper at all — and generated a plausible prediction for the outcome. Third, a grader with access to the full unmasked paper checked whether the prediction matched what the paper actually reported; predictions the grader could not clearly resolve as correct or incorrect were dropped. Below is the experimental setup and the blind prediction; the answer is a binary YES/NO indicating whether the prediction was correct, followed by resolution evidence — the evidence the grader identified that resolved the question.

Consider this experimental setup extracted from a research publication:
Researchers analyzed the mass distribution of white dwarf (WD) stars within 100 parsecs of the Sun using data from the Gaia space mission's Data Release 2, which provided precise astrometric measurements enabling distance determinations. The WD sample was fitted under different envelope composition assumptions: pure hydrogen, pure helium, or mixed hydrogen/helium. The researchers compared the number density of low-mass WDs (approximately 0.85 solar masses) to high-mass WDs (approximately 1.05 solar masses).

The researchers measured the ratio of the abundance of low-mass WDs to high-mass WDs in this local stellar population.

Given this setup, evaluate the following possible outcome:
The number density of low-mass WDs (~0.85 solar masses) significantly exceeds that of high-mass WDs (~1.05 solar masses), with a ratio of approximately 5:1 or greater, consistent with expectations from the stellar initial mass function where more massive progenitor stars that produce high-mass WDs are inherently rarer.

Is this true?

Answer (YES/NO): YES